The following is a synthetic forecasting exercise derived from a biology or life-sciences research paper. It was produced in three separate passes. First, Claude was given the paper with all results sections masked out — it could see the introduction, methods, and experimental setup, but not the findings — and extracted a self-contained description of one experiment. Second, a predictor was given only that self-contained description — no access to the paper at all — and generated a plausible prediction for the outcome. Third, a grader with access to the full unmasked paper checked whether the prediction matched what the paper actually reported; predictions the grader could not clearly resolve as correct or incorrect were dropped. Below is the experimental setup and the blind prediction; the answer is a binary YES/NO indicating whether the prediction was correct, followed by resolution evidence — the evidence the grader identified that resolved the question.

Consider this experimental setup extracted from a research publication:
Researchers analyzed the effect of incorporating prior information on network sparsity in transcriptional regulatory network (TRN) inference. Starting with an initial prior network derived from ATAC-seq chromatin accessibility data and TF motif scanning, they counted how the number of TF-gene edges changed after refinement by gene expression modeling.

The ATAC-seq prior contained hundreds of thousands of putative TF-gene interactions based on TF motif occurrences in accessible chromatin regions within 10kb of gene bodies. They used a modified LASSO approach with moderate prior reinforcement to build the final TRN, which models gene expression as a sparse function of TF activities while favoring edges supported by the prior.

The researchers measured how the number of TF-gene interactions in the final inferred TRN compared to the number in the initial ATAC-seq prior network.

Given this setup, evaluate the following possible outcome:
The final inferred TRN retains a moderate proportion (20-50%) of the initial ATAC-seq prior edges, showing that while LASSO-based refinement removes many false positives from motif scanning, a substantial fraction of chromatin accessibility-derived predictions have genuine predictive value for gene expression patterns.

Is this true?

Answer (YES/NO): NO